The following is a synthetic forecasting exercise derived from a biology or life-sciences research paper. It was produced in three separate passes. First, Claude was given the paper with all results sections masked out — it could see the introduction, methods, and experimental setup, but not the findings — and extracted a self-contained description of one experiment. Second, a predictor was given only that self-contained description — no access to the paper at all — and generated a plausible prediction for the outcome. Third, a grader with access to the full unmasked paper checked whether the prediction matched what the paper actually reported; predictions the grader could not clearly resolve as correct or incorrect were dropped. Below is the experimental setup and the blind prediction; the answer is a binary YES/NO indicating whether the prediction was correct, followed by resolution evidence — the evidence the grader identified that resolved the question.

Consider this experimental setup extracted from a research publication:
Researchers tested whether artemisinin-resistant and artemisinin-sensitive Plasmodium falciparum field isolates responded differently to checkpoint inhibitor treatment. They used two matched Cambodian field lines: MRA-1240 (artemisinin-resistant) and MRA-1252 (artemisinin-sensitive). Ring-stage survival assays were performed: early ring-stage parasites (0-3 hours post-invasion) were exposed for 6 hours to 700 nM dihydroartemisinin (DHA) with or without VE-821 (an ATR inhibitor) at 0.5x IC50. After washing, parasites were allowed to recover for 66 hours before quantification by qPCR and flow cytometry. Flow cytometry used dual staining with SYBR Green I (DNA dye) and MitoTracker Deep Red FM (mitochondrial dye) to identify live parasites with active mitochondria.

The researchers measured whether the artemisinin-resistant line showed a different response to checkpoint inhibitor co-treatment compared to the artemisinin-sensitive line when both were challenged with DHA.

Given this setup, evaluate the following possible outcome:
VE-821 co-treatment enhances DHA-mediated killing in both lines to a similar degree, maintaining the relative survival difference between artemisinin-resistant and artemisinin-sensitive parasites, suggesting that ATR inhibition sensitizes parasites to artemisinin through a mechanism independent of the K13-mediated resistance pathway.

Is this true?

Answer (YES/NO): NO